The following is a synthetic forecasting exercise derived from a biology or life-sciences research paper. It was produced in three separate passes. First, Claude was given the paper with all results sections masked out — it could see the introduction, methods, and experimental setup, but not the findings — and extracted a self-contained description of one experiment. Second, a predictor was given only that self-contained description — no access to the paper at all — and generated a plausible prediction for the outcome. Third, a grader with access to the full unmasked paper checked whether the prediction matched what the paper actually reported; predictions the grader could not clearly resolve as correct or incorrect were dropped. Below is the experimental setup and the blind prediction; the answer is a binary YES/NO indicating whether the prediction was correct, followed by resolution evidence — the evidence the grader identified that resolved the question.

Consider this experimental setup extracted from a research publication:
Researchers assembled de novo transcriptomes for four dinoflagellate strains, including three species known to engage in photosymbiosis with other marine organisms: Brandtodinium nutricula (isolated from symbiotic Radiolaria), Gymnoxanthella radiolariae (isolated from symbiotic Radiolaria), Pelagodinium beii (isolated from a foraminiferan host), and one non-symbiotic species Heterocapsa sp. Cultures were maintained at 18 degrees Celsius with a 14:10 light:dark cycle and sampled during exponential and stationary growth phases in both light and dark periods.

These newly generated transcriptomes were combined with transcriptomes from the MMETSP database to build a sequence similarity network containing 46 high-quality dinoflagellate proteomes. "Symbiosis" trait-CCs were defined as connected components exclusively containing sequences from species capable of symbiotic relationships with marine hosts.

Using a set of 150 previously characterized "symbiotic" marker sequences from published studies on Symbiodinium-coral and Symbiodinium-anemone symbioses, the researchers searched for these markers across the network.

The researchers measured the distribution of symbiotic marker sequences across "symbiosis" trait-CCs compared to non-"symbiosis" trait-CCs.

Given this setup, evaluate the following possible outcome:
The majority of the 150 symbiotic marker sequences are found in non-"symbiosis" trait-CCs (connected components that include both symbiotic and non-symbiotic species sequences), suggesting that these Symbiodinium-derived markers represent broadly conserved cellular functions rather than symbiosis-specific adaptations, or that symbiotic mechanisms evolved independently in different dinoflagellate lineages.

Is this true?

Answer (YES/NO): YES